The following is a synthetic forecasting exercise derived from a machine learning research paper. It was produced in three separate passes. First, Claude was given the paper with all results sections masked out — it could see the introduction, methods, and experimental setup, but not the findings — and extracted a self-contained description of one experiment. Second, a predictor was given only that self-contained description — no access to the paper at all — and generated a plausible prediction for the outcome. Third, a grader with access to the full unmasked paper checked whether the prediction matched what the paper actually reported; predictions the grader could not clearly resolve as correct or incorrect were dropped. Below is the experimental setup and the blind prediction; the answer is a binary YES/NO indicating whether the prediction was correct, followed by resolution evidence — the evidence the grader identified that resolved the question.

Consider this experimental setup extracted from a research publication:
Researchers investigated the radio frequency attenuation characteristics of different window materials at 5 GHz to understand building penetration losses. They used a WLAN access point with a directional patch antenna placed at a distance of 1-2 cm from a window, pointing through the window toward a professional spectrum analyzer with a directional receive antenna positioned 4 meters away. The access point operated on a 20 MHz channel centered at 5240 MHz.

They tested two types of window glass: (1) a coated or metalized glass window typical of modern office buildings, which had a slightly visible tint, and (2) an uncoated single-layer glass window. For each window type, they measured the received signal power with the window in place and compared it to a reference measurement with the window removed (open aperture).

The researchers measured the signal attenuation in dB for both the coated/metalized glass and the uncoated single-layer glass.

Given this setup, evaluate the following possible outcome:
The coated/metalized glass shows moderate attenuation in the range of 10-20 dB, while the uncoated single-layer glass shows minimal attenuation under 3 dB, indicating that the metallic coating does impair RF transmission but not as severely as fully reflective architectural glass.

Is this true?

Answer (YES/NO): NO